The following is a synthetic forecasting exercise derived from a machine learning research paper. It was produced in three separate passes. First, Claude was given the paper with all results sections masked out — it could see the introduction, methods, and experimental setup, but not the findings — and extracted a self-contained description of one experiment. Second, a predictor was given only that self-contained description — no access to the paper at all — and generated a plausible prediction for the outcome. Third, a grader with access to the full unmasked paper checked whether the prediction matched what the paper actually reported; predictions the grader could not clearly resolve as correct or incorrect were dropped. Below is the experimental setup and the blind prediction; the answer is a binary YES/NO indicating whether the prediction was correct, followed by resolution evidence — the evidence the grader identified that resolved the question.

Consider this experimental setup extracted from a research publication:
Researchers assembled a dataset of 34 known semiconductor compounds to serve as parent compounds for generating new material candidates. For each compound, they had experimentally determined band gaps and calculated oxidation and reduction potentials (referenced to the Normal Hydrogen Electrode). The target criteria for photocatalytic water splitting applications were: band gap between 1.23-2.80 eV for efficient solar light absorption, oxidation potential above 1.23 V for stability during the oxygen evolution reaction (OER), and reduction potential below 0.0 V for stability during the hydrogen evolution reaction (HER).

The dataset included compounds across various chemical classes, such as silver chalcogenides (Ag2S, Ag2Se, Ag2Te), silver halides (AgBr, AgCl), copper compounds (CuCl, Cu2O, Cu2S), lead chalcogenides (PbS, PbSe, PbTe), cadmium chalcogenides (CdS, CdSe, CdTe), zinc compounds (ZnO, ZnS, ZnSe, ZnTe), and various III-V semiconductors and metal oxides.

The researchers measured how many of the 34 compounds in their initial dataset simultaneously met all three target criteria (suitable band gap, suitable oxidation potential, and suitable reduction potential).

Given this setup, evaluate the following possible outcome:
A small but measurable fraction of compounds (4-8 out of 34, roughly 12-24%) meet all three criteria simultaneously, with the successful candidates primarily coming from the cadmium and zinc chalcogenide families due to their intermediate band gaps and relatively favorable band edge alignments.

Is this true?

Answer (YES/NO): NO